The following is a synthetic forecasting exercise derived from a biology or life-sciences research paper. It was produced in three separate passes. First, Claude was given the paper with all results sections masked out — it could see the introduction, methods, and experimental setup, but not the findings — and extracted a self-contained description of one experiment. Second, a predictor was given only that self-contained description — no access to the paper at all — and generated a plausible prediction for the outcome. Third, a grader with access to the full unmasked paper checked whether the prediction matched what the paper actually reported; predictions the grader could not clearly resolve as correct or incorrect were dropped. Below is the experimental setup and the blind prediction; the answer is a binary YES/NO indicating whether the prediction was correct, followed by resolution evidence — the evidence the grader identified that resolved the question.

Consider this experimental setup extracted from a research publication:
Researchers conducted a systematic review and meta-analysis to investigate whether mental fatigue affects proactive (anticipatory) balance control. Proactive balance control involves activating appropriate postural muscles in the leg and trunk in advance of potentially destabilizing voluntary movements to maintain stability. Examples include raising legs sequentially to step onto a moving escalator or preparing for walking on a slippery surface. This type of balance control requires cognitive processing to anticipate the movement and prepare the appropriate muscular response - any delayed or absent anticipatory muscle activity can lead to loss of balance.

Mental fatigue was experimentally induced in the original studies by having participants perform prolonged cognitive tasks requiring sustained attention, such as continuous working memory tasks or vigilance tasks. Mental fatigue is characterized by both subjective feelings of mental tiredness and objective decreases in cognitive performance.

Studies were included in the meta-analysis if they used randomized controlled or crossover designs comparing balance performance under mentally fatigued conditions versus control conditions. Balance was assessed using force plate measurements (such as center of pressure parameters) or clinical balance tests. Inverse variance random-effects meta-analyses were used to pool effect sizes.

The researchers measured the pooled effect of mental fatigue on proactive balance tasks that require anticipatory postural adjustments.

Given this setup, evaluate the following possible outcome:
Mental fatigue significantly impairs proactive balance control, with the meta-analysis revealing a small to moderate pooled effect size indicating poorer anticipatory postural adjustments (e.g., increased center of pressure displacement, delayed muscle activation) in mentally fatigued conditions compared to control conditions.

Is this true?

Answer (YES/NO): NO